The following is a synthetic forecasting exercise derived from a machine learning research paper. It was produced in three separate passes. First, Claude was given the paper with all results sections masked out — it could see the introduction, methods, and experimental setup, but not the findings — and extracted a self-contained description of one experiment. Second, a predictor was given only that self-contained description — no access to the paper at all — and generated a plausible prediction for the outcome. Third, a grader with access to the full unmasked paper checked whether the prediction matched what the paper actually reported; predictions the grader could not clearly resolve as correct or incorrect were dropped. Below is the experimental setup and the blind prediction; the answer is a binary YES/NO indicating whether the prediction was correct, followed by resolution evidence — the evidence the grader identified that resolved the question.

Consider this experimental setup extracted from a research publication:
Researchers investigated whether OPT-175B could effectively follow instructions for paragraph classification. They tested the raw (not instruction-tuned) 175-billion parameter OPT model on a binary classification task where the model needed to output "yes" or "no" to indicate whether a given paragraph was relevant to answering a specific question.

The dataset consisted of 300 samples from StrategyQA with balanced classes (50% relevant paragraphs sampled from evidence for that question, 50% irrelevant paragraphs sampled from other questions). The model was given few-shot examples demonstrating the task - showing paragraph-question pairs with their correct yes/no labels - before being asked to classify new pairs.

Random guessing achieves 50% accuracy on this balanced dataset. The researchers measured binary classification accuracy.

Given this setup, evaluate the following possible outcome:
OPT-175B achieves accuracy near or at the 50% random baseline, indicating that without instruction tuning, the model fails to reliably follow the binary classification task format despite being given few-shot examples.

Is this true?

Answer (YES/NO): YES